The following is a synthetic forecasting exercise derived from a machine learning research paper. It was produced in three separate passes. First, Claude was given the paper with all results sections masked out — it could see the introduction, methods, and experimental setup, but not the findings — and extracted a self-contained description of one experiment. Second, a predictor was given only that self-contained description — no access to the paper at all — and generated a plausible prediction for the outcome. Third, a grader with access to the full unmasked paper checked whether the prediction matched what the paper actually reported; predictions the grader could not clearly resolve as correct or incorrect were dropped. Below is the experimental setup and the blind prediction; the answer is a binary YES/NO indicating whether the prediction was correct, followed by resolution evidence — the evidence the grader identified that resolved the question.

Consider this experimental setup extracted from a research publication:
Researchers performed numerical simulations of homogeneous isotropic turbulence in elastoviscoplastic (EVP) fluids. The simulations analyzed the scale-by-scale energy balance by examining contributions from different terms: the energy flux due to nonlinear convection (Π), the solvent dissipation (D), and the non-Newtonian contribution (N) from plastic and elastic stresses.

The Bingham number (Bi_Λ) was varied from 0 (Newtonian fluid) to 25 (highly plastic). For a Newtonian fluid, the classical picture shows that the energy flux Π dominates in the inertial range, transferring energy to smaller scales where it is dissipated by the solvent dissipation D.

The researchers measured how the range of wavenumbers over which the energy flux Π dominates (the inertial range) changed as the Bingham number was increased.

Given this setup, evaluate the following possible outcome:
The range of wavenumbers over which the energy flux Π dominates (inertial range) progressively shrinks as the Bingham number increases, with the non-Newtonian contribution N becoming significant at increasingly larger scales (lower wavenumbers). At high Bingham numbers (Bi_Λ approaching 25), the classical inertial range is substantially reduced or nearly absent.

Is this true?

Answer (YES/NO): YES